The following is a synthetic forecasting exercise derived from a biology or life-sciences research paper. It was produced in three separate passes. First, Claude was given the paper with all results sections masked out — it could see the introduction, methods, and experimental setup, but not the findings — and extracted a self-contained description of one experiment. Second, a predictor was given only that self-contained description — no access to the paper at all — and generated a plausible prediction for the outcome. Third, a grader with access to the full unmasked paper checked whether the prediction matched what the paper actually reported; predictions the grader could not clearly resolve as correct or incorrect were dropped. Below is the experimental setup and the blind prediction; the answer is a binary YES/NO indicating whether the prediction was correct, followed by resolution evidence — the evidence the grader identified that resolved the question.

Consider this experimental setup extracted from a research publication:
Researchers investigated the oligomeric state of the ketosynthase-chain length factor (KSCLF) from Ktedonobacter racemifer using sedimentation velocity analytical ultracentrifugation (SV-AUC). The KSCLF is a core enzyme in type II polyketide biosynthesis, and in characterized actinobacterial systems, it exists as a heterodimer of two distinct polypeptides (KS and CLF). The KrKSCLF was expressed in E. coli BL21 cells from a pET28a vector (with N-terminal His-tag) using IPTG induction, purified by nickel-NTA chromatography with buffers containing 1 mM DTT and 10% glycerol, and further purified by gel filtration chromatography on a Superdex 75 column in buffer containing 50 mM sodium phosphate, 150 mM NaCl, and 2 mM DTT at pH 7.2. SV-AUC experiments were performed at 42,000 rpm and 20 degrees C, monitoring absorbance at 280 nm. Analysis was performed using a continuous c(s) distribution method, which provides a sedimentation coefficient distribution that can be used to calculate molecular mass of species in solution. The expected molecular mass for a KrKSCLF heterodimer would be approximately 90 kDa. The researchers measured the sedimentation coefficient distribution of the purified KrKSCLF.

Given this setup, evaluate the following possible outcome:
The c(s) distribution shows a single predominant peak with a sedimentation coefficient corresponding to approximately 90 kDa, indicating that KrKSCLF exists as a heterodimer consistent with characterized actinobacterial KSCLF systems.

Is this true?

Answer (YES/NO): YES